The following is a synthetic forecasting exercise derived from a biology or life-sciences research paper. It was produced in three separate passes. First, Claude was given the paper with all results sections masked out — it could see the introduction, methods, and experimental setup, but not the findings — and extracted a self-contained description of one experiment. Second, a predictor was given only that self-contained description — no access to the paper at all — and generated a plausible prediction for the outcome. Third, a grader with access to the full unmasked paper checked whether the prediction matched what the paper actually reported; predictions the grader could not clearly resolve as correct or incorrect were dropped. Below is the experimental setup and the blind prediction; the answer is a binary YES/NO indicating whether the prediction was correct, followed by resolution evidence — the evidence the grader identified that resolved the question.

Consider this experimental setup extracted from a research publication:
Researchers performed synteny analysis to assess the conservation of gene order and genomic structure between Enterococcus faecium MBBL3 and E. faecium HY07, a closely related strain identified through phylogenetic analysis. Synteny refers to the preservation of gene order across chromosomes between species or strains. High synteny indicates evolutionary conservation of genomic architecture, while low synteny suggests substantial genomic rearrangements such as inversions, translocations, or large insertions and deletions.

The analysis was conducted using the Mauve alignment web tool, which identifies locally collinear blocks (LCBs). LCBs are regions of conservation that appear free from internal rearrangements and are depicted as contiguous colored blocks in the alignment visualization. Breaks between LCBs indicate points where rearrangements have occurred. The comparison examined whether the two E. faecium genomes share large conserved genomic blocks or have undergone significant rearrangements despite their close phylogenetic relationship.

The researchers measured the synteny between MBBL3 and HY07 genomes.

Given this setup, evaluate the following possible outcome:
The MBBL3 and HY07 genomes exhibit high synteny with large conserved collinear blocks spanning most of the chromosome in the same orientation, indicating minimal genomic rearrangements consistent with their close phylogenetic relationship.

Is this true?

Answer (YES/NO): YES